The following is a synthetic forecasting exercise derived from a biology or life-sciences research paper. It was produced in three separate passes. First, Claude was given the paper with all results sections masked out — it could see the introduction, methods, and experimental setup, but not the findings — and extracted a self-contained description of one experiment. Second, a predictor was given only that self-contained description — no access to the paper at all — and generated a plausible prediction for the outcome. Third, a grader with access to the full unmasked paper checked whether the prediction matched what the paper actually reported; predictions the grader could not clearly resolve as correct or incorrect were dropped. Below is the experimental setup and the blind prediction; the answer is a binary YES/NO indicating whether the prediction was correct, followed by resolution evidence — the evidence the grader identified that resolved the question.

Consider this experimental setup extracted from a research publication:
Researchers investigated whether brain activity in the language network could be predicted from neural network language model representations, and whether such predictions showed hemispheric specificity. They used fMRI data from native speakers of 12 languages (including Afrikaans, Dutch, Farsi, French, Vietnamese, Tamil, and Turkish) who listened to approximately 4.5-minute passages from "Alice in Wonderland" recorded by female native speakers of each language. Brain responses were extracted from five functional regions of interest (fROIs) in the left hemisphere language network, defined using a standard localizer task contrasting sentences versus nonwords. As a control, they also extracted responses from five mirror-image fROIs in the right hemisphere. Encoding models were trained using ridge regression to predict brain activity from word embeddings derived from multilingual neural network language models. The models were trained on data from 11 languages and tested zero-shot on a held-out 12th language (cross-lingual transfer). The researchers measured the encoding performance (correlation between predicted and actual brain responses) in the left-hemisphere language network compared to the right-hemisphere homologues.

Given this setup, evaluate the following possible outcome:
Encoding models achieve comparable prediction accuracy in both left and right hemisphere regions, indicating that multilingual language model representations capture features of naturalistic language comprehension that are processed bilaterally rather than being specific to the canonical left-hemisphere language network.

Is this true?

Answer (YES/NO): NO